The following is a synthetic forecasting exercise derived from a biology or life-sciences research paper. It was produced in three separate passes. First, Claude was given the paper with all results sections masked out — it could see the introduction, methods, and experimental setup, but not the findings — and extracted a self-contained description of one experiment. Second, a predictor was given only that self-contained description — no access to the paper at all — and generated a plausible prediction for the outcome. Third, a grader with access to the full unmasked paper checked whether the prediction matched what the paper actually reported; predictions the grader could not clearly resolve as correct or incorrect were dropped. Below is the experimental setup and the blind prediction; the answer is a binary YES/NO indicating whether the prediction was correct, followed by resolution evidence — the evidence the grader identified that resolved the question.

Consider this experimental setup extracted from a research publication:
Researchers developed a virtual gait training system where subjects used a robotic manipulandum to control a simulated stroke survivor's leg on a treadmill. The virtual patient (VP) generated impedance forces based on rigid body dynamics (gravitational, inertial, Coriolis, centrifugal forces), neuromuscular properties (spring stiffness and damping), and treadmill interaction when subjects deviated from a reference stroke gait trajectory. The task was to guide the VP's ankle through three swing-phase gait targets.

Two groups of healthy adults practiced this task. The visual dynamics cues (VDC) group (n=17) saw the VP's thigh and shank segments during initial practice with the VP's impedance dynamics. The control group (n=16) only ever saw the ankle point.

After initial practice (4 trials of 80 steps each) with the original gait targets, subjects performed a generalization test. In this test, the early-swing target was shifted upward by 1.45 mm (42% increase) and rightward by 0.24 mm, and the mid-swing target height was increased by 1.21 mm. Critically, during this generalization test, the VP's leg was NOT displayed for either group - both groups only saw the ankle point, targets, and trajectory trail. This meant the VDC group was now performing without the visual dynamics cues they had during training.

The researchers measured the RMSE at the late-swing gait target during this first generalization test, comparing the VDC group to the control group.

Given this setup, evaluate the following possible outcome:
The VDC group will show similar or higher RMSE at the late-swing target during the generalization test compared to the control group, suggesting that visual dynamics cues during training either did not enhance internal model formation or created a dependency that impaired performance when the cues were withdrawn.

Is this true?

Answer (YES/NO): YES